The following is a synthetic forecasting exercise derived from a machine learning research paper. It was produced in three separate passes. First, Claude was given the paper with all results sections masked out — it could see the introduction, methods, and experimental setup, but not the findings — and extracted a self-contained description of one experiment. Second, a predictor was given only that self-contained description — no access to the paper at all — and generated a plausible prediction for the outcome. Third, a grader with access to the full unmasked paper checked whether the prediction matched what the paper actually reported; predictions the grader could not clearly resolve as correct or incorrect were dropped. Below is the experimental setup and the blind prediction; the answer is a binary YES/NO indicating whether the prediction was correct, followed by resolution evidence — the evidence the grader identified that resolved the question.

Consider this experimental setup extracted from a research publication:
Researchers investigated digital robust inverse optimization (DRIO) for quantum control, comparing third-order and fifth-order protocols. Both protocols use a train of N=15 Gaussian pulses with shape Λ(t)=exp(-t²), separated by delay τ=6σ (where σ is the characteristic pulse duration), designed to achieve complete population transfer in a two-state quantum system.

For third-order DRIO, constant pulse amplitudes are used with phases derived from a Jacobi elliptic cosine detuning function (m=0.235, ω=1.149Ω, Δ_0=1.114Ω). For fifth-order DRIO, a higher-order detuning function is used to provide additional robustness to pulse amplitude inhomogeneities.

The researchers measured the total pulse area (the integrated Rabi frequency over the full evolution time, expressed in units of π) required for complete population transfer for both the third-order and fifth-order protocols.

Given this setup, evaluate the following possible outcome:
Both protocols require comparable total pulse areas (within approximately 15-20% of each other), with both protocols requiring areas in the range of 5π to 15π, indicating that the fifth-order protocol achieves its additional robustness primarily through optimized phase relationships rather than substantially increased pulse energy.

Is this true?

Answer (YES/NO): NO